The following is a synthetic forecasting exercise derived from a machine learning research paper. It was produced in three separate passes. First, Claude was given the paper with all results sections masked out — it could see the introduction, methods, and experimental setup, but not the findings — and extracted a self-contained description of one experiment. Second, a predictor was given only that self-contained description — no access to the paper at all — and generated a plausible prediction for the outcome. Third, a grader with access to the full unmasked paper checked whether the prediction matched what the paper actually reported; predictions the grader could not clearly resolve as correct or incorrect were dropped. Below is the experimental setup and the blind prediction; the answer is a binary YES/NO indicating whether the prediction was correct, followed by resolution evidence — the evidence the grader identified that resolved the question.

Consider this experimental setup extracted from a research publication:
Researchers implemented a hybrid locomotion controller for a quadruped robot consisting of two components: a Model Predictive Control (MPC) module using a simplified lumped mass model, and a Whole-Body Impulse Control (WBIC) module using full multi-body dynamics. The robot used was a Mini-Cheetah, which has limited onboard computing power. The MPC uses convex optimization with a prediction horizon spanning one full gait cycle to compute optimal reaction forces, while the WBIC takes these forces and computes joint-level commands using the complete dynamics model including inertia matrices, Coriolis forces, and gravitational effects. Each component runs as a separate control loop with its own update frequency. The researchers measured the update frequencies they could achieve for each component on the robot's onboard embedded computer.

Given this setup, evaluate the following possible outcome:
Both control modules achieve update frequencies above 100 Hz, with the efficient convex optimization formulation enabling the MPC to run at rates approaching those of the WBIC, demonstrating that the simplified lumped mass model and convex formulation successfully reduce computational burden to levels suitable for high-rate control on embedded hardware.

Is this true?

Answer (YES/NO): NO